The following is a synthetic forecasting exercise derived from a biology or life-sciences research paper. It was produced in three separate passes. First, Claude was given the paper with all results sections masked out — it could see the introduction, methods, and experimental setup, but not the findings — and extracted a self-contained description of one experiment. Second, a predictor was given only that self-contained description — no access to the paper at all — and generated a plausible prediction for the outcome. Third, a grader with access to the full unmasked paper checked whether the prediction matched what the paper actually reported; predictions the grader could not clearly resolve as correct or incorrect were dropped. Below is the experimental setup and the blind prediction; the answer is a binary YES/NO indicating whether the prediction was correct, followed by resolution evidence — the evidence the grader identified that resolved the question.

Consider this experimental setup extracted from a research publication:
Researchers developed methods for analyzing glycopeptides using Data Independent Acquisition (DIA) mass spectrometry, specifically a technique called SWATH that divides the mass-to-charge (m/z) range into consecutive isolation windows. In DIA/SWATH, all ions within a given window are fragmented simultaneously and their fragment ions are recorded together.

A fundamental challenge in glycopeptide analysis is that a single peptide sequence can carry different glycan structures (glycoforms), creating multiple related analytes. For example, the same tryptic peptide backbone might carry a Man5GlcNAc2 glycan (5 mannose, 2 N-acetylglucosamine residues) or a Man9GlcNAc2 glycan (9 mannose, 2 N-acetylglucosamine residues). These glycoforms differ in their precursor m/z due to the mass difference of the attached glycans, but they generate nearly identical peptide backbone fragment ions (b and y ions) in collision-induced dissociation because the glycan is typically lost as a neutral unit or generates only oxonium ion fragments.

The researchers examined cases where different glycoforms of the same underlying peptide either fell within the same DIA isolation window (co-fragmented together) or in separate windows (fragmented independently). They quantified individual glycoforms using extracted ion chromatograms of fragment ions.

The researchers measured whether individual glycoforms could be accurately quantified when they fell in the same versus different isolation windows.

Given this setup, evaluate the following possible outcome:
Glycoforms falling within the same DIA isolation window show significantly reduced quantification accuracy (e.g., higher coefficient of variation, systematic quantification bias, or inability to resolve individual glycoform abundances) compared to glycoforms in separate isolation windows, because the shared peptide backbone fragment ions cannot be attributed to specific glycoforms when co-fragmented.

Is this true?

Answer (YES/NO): YES